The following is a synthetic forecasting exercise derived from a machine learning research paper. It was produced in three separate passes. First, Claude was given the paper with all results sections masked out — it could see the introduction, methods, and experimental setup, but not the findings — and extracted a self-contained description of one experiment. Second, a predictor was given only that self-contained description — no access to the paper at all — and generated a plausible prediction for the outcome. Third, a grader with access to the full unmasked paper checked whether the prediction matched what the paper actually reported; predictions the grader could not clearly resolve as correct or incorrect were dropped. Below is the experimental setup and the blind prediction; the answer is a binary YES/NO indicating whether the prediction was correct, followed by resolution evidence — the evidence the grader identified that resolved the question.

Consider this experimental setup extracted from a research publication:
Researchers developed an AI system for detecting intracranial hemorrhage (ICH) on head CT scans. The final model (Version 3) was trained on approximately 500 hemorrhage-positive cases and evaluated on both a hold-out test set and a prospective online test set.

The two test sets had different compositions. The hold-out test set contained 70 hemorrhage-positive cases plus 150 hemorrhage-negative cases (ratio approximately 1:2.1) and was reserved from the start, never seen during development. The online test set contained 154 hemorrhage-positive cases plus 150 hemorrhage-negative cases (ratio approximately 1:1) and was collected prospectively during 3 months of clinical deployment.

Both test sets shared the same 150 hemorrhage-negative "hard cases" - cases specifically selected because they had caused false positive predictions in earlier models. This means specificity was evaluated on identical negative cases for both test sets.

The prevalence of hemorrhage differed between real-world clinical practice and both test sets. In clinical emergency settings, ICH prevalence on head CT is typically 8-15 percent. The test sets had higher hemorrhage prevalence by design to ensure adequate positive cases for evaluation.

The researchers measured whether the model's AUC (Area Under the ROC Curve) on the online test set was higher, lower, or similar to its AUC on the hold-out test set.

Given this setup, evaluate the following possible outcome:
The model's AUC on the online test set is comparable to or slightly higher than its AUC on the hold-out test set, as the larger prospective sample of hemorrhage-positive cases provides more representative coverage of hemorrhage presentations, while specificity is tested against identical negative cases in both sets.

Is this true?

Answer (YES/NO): NO